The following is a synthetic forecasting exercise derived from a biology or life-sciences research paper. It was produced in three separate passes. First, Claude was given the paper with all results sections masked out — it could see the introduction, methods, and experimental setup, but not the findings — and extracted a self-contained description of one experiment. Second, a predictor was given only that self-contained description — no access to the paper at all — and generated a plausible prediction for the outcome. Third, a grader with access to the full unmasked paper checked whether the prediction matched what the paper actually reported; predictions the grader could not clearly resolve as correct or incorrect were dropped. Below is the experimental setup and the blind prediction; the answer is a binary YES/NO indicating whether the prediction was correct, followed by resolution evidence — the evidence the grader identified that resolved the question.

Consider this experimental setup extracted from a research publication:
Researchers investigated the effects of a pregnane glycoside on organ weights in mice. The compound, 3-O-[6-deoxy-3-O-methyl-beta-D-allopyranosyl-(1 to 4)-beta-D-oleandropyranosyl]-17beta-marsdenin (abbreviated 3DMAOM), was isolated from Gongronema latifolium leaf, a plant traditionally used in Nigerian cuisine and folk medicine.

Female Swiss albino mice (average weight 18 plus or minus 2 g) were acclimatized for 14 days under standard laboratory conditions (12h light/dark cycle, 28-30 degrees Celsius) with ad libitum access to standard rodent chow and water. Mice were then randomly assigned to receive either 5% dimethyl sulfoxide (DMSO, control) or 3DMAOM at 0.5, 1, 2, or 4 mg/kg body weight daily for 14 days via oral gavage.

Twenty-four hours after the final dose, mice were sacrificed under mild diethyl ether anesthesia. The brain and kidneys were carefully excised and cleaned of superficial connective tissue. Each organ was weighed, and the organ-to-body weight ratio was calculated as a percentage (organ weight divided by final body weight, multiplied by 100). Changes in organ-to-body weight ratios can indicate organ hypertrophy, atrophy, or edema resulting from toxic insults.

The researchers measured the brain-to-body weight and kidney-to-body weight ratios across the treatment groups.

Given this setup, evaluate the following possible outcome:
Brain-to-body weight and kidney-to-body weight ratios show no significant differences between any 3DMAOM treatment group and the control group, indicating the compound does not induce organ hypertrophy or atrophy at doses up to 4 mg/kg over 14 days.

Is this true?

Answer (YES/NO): YES